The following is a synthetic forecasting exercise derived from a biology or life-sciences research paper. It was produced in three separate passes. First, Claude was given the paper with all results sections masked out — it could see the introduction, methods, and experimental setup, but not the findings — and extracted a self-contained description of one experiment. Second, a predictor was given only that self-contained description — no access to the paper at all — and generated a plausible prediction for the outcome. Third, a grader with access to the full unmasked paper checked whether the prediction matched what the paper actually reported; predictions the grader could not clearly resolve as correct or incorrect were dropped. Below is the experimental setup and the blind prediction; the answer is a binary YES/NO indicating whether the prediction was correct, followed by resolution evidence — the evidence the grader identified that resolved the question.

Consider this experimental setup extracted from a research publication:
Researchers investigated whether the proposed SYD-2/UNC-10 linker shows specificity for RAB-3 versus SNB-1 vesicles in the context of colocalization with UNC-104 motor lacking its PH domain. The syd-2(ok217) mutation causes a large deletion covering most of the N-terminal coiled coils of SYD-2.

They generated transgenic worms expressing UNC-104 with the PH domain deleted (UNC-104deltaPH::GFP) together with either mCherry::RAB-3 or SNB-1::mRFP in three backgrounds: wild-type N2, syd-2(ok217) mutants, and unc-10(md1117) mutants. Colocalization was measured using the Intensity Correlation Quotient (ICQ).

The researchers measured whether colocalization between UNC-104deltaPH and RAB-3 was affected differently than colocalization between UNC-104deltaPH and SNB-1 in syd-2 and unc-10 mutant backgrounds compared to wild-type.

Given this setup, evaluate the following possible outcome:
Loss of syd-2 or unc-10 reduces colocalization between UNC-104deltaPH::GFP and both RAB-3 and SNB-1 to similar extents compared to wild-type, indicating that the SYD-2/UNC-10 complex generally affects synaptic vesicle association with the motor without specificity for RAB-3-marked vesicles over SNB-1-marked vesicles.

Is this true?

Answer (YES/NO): NO